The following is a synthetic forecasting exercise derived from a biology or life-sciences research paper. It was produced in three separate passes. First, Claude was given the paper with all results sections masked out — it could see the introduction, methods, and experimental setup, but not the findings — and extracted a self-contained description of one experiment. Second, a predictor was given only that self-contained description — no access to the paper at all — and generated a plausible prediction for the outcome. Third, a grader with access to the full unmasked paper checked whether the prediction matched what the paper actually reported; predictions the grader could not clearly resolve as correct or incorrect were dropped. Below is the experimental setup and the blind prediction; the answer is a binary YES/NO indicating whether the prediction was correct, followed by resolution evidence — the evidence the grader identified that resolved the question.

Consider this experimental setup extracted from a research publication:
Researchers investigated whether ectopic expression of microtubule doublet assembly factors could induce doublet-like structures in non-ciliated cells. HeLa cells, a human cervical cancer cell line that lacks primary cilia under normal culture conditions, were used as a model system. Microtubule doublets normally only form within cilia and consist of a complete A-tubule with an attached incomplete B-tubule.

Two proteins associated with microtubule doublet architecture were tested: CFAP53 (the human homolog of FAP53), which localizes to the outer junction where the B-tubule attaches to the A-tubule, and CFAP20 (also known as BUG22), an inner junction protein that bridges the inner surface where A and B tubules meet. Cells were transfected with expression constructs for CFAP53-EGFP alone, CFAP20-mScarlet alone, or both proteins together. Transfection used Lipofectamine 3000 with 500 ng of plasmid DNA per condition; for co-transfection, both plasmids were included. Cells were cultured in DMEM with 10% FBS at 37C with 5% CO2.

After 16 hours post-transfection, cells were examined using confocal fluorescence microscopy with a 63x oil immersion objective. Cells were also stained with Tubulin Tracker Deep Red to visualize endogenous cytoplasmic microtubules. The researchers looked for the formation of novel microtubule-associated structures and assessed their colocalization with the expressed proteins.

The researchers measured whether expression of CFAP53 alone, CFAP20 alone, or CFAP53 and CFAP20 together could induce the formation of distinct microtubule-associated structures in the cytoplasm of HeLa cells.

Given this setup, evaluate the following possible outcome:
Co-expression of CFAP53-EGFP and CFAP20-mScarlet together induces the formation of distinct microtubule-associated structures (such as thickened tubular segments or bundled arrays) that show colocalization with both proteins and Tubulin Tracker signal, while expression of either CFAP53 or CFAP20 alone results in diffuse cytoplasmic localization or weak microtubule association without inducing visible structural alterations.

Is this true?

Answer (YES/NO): NO